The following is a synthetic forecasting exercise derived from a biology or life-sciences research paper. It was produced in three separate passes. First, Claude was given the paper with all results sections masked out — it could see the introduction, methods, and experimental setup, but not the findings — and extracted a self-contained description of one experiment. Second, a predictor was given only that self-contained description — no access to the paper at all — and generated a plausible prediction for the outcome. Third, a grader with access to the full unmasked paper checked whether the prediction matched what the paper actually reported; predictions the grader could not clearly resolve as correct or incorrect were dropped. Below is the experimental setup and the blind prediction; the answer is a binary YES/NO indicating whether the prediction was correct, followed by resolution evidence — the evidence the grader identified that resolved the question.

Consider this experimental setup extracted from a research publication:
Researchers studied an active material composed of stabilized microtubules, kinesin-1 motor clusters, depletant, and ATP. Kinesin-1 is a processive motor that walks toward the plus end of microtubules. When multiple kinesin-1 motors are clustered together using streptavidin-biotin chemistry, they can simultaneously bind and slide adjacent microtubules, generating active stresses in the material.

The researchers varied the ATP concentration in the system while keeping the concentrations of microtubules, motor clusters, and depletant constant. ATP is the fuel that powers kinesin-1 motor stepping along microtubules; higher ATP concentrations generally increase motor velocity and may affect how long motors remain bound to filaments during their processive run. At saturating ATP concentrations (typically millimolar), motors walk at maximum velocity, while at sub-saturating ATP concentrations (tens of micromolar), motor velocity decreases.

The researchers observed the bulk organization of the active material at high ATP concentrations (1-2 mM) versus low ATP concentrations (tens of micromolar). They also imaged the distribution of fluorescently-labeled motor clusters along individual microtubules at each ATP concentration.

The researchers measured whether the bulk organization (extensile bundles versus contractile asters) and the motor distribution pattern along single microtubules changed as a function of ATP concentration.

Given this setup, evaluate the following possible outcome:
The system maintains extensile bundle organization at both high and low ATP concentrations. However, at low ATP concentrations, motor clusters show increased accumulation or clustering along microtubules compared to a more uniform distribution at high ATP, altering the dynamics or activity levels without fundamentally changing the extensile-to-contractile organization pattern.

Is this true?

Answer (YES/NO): NO